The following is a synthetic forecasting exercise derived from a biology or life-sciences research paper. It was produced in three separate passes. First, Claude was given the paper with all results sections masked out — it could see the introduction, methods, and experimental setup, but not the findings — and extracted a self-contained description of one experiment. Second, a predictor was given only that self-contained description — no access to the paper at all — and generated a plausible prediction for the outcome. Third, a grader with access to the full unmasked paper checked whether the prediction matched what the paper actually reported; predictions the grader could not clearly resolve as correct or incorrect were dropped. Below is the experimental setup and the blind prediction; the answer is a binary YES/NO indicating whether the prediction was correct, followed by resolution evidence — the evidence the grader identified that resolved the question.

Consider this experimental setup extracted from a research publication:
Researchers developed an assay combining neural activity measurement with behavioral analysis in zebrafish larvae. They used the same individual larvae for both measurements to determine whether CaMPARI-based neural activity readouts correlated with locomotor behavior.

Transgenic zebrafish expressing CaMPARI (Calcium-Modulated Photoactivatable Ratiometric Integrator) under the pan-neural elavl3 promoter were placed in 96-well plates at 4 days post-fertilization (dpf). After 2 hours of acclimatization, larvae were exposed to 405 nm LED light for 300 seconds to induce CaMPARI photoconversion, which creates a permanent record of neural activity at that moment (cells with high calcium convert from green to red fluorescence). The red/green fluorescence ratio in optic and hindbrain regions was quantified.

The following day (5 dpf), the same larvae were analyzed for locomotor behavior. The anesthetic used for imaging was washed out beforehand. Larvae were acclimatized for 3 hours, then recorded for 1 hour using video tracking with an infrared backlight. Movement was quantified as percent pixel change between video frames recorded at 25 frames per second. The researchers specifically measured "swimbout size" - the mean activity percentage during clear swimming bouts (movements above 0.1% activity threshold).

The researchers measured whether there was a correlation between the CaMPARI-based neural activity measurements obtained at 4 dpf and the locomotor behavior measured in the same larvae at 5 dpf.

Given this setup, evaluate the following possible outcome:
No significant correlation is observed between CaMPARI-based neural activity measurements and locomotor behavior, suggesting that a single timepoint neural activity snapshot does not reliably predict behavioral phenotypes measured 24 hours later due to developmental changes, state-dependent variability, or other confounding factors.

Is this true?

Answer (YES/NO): NO